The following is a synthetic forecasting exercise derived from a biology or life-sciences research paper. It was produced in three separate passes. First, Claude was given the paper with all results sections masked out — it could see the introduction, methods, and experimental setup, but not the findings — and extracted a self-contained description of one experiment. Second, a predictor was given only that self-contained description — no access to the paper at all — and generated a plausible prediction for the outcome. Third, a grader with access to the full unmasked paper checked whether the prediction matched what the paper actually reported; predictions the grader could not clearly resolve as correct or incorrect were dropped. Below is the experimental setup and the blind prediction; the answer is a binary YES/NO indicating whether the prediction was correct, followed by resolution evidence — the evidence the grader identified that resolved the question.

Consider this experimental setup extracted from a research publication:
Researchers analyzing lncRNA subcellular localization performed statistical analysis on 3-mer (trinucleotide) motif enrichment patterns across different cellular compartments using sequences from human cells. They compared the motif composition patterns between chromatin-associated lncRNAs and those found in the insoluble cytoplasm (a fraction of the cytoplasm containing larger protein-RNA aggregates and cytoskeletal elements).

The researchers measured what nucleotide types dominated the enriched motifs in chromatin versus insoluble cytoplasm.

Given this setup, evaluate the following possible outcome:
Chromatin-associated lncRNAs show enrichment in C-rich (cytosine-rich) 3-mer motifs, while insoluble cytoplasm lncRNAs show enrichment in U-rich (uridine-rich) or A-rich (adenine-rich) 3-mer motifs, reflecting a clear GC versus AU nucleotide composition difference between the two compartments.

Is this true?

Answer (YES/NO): NO